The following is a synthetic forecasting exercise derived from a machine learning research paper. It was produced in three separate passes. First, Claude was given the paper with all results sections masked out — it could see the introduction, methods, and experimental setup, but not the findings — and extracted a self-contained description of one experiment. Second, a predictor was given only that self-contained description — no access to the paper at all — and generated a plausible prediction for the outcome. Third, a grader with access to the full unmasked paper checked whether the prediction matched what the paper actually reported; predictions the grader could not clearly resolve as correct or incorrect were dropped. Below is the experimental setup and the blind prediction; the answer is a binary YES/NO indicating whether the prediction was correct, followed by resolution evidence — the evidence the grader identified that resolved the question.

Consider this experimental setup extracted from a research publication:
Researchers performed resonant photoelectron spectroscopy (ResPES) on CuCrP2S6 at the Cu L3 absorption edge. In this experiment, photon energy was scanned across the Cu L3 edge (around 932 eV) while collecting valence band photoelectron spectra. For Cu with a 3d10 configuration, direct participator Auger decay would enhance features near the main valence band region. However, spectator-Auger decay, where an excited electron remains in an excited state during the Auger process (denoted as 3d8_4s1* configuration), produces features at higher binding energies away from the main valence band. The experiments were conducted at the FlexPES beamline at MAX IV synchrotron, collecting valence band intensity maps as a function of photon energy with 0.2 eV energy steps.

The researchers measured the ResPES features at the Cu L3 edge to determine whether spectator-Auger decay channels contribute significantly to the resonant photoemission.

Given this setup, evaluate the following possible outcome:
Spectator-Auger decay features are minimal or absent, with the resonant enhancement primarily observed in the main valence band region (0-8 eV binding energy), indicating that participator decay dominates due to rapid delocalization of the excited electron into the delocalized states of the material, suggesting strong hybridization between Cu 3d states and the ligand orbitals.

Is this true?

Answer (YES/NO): NO